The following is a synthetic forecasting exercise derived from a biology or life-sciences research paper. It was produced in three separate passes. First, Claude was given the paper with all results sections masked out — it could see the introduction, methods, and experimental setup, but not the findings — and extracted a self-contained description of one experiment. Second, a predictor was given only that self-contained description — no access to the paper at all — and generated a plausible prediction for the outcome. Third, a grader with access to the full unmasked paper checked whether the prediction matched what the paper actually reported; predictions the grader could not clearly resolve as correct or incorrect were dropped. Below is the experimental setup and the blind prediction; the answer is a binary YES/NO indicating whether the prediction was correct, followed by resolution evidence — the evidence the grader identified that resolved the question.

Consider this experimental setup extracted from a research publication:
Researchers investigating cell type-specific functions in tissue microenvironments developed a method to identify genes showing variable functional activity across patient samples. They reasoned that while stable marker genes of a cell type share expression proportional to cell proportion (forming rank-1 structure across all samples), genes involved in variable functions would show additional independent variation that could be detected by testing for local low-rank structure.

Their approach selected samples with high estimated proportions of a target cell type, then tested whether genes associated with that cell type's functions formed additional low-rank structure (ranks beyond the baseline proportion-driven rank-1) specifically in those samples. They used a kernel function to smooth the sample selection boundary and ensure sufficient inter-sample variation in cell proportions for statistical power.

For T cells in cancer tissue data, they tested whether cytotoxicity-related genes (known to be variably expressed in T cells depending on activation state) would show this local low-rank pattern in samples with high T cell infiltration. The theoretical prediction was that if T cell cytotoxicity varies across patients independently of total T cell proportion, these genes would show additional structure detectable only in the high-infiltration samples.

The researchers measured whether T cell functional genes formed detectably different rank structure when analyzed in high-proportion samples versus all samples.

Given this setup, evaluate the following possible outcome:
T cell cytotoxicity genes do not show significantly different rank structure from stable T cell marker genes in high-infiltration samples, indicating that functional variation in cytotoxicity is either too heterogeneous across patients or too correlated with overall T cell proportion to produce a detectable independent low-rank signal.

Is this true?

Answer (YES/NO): NO